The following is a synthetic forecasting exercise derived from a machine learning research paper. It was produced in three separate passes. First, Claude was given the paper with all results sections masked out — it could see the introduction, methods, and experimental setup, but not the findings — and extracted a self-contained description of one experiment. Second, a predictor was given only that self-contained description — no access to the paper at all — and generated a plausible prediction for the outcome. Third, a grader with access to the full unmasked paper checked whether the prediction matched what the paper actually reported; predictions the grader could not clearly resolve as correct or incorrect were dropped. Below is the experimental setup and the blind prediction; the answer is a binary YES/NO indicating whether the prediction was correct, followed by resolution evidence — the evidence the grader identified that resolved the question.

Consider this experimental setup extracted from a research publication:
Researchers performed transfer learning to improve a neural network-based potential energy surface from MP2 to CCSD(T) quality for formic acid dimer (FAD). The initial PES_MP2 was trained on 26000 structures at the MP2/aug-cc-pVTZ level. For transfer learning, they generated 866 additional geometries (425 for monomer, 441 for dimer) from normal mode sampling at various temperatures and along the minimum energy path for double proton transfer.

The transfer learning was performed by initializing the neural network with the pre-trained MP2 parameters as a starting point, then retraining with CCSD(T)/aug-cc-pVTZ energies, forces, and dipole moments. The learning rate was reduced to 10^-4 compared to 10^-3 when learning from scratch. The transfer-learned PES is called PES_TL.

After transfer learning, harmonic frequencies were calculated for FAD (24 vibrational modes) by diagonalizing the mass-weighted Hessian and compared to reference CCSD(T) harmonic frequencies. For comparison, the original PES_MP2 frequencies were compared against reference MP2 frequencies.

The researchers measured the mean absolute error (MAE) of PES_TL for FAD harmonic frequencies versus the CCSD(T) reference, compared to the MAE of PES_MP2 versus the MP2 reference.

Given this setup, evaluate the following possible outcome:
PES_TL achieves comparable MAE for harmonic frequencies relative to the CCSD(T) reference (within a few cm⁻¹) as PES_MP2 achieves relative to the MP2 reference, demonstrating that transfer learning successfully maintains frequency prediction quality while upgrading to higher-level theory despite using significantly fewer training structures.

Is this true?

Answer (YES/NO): NO